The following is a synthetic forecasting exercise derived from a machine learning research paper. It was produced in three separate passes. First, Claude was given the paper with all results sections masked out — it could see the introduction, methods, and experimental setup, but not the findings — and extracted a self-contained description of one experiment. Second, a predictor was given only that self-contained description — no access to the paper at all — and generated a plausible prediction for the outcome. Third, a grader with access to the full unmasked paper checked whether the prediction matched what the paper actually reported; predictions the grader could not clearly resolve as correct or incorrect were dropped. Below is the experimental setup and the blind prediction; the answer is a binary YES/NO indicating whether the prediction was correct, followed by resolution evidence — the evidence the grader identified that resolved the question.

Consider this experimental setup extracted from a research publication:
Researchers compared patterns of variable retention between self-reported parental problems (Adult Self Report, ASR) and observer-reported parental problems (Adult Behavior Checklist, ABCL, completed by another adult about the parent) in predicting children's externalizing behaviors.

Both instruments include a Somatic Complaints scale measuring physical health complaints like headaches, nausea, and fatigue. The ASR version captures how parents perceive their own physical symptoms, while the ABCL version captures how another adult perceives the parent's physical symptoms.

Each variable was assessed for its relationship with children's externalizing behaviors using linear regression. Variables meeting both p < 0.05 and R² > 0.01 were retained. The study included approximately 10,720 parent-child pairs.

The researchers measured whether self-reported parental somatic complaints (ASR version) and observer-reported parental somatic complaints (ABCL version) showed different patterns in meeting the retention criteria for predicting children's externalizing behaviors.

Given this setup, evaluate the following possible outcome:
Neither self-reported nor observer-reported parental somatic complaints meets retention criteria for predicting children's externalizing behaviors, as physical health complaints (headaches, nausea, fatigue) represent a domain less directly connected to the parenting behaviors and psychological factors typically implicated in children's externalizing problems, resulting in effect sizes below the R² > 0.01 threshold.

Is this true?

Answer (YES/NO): NO